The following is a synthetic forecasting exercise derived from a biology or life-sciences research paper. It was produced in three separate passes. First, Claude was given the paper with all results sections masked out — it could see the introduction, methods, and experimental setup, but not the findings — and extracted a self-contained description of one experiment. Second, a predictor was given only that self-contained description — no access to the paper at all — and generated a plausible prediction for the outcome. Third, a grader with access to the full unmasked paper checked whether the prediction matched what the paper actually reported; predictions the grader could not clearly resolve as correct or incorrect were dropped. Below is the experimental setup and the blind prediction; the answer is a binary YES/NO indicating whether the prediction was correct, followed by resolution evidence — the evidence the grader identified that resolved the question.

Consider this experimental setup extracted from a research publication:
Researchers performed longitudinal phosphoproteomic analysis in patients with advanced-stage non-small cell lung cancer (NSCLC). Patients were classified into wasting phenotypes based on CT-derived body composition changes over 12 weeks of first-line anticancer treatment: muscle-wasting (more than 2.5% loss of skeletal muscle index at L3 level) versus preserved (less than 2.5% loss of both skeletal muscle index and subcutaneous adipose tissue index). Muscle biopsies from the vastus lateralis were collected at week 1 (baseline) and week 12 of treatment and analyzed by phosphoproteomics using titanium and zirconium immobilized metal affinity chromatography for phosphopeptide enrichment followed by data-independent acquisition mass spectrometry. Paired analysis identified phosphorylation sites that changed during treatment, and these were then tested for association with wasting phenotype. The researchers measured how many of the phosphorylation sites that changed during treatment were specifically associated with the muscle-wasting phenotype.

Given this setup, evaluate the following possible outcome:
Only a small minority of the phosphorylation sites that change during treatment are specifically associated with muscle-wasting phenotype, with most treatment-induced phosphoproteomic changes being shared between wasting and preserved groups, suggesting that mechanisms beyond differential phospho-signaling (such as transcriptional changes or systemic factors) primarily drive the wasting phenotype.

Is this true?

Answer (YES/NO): YES